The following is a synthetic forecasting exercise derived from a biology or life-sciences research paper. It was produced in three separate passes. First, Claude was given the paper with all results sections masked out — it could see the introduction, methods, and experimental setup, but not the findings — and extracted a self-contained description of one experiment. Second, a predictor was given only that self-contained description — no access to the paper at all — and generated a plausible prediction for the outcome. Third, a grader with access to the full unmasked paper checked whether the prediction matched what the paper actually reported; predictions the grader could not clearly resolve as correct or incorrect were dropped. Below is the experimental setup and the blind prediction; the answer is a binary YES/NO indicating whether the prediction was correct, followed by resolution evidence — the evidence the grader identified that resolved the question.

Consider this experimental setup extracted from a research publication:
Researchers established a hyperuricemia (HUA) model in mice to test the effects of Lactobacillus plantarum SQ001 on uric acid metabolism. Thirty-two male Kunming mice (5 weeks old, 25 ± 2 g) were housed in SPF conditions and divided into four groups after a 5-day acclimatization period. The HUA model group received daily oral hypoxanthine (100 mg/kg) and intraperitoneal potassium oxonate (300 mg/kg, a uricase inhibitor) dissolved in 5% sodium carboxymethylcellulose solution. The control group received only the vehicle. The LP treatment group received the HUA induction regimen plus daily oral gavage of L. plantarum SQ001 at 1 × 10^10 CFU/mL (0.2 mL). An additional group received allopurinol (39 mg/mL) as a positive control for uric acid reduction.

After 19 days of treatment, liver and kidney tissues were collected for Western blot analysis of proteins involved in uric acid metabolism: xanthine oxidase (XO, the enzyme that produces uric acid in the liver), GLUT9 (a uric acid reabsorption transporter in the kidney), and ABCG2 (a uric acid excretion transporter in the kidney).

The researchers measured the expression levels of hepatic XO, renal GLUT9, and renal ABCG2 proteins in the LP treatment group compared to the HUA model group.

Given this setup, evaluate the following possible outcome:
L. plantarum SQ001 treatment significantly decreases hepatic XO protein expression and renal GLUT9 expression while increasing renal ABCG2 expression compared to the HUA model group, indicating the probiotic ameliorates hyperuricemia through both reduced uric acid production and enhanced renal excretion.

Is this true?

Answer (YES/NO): YES